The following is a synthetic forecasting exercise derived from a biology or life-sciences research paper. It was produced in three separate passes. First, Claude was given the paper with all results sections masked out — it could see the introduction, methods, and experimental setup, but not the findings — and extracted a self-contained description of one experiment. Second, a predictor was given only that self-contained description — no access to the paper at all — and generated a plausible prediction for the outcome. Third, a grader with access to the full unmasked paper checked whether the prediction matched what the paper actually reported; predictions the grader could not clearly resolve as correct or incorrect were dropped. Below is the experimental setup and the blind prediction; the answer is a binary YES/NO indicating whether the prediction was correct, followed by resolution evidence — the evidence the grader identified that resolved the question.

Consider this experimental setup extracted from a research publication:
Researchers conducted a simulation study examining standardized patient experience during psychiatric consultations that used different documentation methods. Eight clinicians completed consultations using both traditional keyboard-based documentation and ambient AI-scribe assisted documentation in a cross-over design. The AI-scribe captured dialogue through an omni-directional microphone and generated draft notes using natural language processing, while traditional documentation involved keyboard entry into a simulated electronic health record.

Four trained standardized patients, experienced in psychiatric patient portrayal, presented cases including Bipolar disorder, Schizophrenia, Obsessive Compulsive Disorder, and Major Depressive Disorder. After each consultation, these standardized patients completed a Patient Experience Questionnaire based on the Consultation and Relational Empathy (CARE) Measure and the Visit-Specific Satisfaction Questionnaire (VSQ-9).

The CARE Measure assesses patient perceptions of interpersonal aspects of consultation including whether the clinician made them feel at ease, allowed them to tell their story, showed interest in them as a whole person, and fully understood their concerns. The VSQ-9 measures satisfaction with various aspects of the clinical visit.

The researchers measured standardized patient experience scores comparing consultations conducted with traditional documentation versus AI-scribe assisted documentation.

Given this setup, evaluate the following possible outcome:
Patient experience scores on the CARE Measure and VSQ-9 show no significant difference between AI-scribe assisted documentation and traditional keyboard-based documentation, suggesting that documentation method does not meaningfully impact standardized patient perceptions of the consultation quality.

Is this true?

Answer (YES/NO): NO